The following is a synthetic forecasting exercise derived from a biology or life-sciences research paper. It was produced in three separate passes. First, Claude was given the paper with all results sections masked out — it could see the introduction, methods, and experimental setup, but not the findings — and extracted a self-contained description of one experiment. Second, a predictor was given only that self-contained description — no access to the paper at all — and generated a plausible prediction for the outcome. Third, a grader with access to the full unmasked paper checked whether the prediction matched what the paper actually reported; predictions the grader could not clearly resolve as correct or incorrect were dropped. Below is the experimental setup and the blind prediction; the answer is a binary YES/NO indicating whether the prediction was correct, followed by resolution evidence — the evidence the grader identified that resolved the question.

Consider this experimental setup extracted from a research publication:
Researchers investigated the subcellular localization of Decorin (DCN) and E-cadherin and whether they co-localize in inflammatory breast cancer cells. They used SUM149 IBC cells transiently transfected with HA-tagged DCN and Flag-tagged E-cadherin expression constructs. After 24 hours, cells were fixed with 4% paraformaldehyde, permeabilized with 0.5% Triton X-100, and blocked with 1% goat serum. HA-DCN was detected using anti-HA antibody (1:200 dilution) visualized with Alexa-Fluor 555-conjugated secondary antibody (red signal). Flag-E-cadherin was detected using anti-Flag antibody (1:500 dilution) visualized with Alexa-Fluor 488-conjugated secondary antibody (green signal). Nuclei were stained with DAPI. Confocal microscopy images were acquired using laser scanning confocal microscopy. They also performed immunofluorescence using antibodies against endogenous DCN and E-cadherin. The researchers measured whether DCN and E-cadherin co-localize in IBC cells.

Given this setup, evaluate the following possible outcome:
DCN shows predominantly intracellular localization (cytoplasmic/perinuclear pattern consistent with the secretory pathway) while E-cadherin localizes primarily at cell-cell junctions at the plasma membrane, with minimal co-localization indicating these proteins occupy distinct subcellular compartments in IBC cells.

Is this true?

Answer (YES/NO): NO